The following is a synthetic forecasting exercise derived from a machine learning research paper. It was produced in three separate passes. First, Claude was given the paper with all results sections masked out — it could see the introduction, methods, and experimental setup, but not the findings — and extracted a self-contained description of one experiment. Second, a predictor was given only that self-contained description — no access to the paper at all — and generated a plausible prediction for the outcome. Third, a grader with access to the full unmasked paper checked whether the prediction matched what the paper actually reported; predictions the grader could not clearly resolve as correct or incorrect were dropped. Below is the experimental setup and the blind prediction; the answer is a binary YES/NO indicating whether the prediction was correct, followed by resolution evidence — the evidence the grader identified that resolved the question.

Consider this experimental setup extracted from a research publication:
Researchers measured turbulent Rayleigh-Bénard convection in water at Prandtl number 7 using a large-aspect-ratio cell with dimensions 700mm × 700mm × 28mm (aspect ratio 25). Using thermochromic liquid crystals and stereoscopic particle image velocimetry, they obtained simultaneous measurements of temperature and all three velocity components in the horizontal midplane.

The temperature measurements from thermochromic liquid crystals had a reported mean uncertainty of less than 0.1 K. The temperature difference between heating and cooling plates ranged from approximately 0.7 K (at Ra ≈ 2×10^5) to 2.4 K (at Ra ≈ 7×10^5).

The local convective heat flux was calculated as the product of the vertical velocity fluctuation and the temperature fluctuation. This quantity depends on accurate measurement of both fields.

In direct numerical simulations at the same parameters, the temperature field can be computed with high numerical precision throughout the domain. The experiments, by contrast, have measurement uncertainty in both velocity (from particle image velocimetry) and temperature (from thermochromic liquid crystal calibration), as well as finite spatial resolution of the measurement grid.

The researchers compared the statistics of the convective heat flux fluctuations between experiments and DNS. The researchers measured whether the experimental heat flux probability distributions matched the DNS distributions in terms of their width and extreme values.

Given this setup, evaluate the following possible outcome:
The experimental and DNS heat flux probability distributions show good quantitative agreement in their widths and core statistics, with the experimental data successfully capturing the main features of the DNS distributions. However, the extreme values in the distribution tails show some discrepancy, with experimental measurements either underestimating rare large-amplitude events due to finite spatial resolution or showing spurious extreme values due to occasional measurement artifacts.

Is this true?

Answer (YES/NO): NO